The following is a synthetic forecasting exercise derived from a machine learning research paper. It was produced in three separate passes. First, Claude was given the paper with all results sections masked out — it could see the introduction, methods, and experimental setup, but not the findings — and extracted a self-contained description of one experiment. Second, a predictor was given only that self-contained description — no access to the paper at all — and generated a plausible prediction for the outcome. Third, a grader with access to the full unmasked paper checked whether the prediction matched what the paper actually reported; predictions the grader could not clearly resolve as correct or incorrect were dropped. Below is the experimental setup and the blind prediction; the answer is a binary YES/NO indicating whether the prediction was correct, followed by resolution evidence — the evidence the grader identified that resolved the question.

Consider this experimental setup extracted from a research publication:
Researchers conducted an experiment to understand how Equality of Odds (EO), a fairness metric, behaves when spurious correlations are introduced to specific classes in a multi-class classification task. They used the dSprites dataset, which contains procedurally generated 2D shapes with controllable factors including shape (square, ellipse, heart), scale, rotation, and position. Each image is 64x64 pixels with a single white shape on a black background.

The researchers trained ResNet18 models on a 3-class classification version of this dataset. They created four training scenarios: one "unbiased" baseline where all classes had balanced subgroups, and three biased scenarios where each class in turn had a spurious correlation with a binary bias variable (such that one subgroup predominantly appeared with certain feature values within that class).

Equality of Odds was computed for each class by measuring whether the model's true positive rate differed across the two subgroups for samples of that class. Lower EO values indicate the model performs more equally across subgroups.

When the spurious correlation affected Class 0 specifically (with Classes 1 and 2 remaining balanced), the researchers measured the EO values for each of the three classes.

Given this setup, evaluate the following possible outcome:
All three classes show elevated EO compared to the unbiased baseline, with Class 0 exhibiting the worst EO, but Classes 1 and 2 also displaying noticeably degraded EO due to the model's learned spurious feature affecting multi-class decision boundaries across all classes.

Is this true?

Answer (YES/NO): NO